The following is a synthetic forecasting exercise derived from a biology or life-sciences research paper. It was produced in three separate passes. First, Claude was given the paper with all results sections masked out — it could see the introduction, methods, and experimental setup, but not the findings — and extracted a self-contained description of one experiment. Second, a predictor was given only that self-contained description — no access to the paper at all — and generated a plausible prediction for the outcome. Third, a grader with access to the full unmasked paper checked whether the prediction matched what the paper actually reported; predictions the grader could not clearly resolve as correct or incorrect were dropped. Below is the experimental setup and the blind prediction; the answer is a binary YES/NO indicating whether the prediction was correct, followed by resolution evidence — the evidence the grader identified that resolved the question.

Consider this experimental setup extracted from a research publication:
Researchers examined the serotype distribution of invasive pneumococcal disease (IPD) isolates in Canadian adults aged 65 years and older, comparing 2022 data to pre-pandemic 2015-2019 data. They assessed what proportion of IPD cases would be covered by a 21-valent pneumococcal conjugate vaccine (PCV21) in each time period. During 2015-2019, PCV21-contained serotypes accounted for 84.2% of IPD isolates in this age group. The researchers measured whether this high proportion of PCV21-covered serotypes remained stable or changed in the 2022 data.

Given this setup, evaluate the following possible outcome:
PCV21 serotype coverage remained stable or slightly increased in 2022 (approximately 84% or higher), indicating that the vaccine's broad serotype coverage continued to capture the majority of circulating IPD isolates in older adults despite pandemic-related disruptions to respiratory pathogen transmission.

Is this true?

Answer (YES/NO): NO